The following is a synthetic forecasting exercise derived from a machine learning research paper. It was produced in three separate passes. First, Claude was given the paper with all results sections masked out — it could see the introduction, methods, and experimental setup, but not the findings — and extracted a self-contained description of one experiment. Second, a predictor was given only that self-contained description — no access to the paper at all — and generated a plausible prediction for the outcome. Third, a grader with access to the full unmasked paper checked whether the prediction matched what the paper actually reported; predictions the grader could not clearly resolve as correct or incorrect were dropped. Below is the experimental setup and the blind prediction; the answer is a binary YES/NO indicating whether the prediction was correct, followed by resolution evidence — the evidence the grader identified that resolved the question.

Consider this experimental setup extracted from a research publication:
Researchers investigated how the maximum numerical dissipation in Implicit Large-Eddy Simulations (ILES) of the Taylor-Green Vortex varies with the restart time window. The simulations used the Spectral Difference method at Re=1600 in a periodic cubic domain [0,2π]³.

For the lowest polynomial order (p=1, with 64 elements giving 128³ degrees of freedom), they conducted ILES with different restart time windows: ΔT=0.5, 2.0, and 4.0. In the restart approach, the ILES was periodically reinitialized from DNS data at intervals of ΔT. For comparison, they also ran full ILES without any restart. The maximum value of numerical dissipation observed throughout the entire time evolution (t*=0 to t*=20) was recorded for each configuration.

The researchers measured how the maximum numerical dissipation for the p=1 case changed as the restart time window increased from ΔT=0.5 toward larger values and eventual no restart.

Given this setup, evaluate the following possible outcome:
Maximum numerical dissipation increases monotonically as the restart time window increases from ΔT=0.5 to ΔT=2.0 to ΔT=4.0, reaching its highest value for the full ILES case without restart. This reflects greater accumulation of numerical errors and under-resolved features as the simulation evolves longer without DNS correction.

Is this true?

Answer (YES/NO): NO